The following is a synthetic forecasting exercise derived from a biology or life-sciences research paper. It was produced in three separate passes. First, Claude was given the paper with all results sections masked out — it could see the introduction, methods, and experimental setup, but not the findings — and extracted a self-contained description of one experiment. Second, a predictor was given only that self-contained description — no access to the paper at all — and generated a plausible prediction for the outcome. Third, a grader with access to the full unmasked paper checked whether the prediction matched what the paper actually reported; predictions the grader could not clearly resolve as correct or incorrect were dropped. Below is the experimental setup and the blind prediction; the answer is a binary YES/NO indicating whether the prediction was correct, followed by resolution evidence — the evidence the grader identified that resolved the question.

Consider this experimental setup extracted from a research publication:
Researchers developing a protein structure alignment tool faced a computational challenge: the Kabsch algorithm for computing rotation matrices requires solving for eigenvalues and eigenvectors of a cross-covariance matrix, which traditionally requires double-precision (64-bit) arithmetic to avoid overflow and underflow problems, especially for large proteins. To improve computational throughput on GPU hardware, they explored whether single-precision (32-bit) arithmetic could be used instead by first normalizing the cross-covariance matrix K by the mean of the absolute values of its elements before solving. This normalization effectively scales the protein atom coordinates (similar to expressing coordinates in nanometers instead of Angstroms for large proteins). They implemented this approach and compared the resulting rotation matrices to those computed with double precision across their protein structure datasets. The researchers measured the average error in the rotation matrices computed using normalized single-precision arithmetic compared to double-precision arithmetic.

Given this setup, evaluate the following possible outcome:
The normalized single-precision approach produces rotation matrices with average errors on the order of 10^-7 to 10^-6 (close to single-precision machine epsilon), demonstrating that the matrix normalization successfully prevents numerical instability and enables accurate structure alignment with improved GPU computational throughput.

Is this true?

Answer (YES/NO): NO